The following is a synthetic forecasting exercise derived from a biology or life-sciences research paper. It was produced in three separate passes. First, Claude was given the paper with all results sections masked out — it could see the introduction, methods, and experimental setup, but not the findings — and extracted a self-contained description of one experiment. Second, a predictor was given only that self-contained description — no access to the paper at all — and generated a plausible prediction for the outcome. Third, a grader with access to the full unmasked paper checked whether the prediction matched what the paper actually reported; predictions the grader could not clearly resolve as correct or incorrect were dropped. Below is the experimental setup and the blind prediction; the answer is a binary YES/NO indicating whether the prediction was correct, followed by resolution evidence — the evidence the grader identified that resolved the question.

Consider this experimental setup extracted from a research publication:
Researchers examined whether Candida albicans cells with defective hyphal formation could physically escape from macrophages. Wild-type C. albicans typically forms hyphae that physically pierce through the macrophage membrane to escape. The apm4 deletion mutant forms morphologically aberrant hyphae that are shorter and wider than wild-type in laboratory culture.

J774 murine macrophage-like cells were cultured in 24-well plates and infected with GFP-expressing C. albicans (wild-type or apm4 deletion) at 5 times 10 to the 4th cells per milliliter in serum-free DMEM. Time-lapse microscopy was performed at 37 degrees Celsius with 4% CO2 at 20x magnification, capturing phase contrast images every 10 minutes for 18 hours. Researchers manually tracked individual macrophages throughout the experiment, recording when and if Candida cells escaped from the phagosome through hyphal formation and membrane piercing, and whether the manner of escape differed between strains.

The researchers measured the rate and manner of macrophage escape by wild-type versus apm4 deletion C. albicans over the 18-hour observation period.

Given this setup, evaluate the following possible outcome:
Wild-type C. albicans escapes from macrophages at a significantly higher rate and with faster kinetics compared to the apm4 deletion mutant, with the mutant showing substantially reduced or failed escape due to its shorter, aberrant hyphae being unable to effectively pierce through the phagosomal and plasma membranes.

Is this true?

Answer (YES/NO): YES